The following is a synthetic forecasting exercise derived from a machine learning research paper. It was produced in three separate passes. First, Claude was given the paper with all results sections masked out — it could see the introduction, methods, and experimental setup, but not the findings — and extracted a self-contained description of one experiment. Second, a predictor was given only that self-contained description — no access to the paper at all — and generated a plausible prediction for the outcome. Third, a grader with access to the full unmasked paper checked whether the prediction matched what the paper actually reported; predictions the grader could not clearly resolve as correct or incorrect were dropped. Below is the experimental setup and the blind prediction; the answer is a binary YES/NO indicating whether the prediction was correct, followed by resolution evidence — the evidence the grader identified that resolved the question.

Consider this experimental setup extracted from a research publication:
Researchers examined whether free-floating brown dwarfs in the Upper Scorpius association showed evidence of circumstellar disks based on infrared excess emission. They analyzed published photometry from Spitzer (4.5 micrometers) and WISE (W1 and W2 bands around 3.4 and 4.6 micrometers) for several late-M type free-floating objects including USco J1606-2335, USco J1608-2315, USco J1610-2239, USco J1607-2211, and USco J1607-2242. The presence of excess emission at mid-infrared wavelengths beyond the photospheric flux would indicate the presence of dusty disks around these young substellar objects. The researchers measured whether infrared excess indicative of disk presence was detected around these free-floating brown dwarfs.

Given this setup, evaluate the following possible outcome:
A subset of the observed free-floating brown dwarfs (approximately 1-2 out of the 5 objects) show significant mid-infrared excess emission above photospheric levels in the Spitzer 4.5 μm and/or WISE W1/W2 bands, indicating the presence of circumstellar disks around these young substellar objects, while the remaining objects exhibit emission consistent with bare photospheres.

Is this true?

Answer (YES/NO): YES